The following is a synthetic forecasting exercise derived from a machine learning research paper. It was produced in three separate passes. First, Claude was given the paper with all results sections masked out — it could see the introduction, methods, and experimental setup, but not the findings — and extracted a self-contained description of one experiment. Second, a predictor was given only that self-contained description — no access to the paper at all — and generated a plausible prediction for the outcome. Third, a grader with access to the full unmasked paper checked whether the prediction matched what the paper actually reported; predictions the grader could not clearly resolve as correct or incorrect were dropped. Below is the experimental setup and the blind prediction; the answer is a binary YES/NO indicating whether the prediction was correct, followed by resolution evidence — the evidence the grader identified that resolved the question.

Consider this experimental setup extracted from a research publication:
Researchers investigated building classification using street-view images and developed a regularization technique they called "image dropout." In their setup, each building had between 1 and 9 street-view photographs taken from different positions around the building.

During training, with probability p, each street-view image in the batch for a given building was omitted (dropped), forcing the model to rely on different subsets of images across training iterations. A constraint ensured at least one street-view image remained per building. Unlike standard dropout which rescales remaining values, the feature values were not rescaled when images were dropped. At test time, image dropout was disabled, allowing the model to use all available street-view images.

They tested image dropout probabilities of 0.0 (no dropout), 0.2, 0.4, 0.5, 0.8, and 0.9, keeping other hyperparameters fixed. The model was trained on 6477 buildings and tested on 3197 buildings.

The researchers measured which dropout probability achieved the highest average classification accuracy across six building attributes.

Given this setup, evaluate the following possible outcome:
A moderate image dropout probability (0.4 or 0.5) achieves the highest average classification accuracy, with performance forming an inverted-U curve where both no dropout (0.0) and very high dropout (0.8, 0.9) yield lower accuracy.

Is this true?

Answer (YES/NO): YES